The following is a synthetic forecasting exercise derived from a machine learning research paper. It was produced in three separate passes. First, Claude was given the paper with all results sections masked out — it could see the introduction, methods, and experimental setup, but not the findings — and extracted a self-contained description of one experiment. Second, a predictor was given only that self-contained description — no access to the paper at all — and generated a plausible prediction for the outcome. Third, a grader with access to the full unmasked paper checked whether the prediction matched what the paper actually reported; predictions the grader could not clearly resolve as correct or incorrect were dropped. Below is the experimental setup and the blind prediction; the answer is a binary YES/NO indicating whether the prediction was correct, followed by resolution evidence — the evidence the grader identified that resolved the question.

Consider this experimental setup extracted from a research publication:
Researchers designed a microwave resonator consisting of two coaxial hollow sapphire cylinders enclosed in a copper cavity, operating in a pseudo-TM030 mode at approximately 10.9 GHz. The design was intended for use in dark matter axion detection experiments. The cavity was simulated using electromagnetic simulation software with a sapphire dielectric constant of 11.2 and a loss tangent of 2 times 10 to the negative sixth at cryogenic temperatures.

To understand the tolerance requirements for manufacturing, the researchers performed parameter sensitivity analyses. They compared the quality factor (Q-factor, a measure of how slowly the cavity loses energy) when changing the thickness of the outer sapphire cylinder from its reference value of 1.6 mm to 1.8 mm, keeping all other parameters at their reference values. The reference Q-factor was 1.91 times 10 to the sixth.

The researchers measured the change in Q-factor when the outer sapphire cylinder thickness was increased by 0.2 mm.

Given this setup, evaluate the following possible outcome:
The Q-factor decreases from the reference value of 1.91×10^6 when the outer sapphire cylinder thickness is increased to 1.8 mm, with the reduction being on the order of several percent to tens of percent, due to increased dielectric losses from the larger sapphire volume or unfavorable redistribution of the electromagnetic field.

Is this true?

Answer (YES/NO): NO